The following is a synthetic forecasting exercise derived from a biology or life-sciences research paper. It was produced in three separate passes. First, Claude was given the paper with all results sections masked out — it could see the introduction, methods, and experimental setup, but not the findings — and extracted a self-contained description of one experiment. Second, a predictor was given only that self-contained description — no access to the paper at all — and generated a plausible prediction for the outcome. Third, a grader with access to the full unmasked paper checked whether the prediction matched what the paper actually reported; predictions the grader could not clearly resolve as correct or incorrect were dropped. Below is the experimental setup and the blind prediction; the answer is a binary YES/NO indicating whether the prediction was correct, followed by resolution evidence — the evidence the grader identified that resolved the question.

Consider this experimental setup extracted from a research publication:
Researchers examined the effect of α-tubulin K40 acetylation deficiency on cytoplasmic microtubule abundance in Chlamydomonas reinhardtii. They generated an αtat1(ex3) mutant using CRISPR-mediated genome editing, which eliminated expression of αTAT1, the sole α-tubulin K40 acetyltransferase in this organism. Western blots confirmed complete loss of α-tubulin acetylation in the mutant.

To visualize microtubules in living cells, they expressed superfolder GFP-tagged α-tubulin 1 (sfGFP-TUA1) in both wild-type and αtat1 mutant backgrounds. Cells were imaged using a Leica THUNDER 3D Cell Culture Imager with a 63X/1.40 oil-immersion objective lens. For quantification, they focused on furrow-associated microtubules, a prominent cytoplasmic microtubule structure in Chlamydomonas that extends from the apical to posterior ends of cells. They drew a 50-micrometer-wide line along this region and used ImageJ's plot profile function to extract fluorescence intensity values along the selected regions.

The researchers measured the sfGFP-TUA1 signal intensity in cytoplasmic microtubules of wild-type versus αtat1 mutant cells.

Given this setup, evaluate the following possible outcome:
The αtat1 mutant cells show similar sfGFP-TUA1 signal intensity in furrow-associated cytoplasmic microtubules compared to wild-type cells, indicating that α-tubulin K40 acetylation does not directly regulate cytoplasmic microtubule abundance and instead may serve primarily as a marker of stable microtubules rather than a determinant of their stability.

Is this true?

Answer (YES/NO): YES